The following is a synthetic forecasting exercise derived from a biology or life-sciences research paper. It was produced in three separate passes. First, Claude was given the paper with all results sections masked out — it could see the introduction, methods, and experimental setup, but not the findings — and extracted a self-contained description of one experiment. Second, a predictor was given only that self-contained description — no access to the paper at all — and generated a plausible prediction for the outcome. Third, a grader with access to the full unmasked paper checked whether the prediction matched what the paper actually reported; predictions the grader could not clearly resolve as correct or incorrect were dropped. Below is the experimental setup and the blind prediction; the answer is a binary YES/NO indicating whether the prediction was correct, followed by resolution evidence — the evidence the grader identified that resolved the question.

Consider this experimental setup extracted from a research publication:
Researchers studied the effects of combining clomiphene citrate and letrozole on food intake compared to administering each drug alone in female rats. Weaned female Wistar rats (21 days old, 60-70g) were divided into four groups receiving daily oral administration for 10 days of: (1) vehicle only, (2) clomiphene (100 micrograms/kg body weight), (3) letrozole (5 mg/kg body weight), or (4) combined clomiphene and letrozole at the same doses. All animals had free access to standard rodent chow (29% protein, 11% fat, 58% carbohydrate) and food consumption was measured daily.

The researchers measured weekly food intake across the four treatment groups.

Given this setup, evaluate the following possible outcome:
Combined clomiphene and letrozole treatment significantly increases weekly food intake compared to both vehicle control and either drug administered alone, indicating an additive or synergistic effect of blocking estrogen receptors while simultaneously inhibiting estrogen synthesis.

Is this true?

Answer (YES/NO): NO